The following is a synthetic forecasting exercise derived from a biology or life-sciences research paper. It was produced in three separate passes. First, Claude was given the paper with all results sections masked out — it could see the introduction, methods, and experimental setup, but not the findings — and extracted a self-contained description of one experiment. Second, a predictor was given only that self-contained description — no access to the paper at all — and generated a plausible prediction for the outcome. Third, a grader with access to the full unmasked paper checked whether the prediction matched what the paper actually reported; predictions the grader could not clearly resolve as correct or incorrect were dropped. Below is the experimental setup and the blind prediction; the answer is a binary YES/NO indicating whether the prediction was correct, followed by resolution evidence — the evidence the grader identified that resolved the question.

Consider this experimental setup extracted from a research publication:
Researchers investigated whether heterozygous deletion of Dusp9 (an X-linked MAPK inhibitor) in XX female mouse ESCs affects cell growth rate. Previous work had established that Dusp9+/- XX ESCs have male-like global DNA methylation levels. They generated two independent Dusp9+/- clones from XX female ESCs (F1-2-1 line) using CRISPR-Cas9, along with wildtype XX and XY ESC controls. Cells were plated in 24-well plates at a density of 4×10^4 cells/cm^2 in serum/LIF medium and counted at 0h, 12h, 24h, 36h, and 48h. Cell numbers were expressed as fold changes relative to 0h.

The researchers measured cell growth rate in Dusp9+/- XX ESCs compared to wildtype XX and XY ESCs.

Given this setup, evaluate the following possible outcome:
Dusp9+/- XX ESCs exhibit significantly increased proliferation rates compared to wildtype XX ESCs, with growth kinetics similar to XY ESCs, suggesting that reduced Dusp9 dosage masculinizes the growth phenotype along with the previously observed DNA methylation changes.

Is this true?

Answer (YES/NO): NO